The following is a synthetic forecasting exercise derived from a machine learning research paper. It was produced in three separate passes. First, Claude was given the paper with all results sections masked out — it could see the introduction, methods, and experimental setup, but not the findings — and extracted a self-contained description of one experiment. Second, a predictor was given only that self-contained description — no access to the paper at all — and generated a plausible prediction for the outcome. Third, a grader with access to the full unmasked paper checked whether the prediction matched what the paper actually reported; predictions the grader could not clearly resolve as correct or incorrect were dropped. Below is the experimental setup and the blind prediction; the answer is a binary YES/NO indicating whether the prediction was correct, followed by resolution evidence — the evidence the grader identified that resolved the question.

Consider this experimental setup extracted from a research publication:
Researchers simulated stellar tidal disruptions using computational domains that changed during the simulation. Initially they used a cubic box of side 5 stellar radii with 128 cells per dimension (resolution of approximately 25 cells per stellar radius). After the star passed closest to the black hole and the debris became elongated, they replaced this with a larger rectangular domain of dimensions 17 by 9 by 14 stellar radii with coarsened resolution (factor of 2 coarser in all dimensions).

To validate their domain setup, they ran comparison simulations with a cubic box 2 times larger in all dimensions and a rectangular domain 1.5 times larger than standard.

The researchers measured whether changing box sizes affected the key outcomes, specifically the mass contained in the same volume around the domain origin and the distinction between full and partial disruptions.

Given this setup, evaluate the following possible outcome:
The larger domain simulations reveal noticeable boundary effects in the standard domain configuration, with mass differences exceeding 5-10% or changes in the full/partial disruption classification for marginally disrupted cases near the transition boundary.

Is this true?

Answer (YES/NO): NO